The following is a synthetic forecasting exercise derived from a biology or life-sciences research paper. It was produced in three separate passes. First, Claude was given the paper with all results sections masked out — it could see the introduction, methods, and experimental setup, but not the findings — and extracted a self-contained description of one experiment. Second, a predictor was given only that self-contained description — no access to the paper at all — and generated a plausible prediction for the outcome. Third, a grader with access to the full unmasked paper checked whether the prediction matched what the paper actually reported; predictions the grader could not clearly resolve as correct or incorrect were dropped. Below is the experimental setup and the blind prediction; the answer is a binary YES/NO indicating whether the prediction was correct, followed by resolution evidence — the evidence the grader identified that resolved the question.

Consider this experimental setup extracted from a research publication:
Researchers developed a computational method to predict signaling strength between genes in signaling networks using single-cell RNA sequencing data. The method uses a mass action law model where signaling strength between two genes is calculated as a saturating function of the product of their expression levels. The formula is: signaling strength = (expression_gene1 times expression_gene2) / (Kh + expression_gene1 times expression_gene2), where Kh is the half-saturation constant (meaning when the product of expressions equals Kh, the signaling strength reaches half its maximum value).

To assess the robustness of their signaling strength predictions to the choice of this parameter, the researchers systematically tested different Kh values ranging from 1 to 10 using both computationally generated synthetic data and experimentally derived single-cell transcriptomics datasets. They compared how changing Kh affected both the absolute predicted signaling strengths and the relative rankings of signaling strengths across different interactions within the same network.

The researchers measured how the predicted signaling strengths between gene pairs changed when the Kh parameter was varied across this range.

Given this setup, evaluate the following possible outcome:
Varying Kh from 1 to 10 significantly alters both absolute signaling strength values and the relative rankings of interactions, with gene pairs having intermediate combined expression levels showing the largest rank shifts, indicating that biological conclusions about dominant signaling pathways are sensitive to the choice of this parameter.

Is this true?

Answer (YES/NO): NO